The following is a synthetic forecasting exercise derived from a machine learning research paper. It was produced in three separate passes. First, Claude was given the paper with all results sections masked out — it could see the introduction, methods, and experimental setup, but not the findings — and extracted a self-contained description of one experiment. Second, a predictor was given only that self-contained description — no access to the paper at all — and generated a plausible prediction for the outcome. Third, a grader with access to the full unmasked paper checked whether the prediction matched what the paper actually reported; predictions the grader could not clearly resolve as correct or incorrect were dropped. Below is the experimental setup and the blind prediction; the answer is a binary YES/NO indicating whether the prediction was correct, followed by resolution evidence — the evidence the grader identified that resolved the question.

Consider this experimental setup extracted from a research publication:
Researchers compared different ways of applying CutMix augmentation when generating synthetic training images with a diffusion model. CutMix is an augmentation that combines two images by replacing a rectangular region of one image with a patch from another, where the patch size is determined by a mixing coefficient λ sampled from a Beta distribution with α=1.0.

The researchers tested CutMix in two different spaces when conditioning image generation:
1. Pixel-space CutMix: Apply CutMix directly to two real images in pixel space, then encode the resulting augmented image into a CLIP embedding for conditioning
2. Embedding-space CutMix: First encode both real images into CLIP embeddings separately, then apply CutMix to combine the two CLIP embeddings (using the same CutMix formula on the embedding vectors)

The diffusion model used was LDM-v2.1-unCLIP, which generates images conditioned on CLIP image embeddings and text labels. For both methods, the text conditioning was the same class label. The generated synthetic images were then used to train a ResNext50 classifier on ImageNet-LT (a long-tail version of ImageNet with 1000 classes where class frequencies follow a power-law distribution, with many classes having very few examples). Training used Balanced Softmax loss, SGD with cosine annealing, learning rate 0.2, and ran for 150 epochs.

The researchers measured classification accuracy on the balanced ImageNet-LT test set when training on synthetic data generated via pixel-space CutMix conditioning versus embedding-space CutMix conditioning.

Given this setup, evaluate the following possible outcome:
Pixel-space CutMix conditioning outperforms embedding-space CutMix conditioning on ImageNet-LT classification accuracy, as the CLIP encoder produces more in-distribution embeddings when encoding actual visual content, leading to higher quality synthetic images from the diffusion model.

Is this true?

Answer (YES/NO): YES